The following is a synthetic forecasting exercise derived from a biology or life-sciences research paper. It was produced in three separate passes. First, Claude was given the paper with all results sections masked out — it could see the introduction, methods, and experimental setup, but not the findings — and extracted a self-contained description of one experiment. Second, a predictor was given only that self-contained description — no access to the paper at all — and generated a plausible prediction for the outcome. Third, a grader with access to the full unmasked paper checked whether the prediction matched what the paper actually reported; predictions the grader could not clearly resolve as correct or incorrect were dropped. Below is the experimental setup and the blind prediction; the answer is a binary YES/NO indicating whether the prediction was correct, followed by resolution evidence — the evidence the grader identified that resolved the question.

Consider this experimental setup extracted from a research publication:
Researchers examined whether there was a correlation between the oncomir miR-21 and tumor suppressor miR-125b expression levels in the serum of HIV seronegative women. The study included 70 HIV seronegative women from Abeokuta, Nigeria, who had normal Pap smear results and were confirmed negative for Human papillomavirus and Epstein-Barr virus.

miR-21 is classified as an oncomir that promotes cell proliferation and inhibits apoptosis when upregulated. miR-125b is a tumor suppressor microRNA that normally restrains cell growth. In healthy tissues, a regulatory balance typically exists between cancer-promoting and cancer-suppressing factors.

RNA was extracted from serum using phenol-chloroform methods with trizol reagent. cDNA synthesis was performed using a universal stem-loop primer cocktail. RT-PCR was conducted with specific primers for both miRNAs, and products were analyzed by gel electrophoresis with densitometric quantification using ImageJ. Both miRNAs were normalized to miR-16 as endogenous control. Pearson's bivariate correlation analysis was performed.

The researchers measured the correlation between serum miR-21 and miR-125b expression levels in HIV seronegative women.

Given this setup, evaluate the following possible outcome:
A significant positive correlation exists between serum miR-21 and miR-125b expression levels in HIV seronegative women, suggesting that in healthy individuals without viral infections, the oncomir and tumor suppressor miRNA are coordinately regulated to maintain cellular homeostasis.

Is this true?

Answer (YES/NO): NO